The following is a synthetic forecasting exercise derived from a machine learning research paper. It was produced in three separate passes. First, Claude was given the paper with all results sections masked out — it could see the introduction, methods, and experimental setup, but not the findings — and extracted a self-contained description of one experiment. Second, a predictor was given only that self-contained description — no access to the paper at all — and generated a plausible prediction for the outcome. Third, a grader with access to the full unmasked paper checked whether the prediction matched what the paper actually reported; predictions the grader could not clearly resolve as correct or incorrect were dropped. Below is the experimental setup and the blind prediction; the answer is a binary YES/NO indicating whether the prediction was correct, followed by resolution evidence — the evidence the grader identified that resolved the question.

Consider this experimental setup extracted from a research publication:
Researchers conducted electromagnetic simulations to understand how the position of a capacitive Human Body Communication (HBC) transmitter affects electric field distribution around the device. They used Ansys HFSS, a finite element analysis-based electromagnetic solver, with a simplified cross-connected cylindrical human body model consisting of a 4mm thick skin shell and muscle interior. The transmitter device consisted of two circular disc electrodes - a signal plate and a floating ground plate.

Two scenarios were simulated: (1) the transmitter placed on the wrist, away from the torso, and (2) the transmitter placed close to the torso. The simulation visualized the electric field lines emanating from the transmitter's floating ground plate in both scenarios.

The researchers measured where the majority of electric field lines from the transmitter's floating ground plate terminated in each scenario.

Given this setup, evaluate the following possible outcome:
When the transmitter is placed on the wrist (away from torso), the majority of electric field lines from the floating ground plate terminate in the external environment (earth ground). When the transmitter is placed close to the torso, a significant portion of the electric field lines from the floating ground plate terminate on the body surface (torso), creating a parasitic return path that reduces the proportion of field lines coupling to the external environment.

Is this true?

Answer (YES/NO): YES